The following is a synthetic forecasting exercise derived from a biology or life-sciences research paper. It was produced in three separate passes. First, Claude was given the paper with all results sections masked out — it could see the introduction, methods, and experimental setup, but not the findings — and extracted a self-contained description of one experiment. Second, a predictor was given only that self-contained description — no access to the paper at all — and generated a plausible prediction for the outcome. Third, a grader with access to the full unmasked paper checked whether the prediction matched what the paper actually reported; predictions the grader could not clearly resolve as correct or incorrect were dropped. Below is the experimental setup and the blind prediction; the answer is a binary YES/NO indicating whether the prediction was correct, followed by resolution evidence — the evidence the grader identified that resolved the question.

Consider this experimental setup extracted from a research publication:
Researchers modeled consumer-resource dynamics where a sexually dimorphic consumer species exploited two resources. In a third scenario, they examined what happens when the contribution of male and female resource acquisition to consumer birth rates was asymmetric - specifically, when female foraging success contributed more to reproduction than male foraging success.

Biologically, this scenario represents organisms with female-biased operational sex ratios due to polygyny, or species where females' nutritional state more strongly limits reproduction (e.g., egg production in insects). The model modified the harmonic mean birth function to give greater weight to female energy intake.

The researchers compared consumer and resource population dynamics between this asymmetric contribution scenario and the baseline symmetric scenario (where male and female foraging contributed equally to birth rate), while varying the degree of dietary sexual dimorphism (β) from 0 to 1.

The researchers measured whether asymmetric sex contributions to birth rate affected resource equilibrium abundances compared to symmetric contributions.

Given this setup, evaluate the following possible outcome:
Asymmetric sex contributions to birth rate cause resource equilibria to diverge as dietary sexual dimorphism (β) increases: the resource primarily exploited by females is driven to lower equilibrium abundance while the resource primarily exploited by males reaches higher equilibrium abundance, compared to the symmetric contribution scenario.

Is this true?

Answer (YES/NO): NO